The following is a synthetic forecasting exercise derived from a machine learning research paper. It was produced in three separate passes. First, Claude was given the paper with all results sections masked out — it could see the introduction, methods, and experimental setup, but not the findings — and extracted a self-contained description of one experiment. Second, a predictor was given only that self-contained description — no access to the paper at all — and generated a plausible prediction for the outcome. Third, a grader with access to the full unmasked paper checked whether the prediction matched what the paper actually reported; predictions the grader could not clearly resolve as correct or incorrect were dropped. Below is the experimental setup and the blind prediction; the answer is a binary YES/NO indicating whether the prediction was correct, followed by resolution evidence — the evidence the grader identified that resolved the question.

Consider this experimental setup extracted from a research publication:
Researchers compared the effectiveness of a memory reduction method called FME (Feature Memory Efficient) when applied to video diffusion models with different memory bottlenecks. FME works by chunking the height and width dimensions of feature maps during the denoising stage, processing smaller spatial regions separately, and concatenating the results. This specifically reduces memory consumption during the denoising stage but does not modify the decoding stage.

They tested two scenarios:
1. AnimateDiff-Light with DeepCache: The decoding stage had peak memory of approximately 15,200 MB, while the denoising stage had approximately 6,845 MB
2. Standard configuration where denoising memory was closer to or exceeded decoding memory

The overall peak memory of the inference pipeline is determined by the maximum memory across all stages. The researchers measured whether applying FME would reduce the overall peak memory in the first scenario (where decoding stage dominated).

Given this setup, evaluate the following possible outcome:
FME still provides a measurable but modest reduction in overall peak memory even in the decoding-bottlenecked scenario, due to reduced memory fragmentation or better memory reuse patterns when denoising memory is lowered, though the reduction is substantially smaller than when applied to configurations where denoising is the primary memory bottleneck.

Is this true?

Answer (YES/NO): NO